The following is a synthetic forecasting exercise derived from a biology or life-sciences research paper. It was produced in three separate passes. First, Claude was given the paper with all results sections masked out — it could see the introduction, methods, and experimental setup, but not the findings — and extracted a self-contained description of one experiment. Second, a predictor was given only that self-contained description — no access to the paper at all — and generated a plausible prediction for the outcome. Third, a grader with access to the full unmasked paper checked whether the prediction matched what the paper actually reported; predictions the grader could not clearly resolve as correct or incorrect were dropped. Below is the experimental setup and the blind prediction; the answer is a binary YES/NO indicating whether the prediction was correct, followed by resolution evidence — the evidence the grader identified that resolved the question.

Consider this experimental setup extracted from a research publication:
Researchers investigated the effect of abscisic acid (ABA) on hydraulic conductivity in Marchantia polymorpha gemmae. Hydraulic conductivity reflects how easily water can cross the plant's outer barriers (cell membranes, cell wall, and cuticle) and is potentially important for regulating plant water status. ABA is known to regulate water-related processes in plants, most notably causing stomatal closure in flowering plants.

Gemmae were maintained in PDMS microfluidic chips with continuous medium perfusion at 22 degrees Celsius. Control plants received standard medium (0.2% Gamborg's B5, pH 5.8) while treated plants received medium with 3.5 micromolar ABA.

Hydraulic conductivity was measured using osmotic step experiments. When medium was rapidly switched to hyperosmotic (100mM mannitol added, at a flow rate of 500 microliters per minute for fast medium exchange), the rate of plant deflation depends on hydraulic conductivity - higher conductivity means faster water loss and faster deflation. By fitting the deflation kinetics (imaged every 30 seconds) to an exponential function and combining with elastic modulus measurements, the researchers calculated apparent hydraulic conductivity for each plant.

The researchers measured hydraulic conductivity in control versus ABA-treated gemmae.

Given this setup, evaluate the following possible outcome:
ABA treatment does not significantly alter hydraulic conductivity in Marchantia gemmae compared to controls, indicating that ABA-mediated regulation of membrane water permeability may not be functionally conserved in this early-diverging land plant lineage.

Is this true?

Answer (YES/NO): NO